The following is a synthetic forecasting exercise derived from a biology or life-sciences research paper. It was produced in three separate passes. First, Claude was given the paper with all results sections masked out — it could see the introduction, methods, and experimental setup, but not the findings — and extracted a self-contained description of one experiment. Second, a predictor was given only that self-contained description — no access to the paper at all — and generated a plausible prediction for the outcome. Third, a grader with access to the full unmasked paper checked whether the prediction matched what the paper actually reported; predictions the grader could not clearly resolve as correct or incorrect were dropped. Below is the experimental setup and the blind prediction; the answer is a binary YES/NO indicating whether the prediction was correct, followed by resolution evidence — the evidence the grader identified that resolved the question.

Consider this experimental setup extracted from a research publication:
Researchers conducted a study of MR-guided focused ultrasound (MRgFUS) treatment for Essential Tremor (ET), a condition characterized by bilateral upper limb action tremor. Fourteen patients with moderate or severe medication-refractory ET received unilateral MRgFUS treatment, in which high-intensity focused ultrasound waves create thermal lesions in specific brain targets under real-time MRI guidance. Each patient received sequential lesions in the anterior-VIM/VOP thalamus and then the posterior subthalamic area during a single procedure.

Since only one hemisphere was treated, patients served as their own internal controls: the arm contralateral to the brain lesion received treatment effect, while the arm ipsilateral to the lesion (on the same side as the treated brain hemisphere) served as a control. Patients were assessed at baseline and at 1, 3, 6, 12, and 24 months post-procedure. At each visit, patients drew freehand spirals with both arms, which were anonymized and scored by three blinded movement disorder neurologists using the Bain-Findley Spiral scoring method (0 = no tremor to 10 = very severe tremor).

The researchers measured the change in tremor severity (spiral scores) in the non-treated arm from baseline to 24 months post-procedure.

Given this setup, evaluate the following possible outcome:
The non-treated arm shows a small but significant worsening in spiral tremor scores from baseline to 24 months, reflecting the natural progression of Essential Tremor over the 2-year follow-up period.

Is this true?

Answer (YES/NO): YES